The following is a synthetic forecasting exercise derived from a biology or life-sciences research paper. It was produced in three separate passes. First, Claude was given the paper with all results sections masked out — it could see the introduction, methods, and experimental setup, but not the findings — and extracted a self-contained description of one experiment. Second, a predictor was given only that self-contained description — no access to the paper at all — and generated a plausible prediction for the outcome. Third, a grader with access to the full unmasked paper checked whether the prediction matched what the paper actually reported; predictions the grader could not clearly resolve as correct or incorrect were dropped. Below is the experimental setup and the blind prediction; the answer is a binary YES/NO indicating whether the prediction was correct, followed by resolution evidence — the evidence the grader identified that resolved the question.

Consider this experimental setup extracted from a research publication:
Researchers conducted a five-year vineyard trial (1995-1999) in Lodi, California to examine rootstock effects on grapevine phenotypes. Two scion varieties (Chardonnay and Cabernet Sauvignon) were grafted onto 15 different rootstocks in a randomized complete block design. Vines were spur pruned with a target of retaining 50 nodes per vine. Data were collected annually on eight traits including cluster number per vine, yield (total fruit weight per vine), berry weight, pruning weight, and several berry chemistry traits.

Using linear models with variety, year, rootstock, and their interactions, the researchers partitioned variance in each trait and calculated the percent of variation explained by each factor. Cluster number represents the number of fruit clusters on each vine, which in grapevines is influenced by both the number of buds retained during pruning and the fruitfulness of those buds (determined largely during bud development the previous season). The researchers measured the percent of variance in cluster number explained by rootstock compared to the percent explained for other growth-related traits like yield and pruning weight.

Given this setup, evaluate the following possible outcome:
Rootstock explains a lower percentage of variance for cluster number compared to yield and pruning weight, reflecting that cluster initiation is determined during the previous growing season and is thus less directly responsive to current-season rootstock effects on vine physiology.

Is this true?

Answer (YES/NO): YES